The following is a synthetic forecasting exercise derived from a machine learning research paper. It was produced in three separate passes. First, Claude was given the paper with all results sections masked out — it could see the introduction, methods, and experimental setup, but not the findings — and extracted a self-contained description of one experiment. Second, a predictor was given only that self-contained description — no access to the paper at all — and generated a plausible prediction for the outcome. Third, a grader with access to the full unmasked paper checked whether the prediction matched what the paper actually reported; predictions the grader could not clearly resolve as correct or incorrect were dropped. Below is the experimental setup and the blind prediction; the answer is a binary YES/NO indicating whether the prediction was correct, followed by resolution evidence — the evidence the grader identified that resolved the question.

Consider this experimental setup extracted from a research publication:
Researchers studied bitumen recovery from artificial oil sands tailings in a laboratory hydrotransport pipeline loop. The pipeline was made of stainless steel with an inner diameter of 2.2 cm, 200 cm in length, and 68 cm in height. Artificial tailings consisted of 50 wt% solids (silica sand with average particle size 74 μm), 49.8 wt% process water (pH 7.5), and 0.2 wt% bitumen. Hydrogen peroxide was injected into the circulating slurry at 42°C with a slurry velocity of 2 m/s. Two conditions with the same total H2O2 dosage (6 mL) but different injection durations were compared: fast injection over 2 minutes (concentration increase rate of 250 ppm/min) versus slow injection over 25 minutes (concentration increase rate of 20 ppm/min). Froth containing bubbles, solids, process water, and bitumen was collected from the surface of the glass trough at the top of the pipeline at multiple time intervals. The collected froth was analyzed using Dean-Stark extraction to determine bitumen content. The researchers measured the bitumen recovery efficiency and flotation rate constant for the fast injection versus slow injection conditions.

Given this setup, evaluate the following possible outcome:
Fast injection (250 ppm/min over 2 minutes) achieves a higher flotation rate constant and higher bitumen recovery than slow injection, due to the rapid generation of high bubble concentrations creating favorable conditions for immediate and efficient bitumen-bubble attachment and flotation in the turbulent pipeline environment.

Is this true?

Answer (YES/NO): NO